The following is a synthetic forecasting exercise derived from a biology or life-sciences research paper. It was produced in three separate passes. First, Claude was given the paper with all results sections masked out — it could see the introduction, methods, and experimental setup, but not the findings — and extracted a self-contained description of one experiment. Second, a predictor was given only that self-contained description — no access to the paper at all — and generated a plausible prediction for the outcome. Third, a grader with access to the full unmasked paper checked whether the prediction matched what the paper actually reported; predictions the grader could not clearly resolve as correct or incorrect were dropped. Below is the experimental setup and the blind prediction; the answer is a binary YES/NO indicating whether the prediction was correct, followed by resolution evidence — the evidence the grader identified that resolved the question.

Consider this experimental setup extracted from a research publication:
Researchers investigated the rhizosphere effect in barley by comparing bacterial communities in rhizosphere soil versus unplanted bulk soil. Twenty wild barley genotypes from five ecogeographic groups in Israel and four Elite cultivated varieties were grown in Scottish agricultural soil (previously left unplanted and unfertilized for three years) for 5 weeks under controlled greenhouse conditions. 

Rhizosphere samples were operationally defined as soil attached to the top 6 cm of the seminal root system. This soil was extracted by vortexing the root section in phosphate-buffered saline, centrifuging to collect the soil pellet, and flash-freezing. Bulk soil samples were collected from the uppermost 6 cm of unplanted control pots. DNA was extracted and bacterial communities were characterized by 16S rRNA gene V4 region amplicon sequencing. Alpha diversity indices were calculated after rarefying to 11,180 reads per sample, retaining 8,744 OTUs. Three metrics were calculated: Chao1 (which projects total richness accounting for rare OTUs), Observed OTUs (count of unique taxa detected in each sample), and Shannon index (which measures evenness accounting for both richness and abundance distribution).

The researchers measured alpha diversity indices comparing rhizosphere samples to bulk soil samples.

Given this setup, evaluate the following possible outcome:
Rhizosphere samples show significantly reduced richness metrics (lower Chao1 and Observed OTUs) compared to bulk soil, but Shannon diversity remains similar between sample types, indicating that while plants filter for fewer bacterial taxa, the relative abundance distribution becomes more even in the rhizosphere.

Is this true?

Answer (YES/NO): NO